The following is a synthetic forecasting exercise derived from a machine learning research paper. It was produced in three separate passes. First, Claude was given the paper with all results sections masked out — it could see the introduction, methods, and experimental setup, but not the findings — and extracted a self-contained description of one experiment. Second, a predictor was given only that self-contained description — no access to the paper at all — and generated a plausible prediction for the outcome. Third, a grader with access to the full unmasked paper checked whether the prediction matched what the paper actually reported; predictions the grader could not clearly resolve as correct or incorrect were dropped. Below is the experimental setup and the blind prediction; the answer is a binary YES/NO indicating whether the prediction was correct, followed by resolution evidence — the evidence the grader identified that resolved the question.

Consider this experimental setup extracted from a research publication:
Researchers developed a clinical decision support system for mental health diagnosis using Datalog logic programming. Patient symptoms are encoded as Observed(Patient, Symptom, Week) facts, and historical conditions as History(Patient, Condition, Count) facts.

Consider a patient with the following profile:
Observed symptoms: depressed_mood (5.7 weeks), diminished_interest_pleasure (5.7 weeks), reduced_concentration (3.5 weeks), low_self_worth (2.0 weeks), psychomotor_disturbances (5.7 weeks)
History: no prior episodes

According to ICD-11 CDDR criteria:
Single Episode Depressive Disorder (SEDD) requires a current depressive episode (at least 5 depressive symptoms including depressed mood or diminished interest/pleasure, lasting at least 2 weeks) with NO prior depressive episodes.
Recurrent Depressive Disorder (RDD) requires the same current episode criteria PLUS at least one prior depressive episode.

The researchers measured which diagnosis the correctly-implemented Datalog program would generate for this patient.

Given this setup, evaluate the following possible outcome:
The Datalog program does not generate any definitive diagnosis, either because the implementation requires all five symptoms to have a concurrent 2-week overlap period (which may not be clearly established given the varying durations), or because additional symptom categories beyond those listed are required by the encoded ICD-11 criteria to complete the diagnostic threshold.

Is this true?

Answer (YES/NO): NO